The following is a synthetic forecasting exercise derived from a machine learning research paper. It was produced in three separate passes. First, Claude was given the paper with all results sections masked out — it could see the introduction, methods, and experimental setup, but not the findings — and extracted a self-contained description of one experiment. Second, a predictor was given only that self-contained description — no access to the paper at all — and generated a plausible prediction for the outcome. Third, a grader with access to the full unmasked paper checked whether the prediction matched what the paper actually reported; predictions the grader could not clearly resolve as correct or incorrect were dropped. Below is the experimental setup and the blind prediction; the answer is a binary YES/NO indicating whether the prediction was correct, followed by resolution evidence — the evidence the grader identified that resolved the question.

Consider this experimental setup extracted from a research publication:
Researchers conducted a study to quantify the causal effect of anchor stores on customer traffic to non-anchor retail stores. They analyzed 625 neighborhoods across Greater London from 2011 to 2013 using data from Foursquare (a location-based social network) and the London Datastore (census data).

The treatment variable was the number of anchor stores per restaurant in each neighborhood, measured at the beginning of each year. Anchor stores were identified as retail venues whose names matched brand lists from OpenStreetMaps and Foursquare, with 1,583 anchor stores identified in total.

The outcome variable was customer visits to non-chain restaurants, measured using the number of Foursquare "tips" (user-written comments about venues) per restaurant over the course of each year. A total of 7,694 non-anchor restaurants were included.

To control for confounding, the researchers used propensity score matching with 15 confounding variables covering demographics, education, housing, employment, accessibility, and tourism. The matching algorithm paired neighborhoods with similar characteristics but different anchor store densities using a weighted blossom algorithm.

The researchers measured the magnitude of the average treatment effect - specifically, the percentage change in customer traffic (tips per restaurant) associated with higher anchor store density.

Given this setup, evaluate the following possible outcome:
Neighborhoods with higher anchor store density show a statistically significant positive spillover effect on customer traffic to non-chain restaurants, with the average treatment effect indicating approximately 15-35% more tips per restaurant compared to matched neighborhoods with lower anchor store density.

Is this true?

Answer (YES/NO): NO